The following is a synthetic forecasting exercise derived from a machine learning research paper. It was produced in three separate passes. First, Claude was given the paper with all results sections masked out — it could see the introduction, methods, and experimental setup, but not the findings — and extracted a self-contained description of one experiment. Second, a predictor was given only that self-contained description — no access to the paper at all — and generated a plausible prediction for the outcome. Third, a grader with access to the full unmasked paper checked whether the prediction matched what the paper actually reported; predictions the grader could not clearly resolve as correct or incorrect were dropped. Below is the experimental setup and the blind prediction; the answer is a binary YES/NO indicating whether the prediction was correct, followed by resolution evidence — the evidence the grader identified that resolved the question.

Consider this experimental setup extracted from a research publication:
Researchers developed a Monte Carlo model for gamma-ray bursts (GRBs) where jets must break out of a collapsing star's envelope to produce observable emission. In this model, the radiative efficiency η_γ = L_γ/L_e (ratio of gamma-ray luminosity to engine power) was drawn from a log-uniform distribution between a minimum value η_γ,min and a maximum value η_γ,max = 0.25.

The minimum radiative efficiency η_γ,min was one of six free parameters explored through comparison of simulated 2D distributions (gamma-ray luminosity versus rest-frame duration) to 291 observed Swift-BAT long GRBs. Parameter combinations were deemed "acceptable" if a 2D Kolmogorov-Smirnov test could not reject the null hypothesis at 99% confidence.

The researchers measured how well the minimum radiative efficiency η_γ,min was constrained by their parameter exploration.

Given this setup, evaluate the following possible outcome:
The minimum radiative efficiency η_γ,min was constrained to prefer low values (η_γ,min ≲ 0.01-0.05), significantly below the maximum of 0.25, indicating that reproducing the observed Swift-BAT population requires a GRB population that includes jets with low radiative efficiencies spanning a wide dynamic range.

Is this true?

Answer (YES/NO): NO